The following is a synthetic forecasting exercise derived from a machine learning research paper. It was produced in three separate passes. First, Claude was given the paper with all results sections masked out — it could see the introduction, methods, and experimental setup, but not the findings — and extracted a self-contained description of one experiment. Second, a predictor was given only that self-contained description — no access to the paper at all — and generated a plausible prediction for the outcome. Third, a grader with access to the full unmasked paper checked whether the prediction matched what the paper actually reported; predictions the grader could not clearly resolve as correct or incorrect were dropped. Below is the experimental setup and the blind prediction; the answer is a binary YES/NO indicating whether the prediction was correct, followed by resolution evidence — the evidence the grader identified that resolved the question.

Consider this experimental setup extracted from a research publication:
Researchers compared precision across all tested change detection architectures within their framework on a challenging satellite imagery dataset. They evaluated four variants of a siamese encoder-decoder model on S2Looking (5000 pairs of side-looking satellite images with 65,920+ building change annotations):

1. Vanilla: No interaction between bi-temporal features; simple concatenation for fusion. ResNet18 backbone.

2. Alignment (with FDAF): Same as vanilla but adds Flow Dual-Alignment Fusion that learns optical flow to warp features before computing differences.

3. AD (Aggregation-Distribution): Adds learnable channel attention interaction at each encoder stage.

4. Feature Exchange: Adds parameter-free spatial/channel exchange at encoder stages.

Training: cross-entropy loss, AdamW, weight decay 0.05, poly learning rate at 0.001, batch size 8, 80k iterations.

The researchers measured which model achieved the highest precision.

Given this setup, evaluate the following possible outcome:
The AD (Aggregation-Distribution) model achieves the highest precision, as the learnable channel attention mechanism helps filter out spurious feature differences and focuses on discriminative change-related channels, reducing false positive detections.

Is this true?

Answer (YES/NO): YES